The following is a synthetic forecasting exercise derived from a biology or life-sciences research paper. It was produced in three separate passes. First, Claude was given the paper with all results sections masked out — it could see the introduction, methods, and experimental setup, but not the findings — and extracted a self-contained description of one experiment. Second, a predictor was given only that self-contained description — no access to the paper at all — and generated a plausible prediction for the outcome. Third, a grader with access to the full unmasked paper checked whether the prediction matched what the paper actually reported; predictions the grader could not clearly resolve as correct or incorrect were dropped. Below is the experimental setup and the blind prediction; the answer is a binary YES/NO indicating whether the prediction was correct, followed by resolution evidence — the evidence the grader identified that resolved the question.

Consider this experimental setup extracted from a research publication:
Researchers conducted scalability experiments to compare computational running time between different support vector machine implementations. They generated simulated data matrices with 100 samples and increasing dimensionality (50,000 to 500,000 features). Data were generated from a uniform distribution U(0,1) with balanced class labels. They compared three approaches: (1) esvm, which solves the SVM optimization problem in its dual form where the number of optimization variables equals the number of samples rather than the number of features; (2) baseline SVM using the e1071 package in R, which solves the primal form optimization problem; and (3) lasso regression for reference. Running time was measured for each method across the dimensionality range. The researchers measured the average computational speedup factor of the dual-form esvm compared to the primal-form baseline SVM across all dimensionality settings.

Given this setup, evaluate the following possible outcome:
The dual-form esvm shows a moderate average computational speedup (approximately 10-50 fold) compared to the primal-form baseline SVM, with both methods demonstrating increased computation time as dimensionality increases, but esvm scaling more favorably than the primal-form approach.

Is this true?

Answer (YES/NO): NO